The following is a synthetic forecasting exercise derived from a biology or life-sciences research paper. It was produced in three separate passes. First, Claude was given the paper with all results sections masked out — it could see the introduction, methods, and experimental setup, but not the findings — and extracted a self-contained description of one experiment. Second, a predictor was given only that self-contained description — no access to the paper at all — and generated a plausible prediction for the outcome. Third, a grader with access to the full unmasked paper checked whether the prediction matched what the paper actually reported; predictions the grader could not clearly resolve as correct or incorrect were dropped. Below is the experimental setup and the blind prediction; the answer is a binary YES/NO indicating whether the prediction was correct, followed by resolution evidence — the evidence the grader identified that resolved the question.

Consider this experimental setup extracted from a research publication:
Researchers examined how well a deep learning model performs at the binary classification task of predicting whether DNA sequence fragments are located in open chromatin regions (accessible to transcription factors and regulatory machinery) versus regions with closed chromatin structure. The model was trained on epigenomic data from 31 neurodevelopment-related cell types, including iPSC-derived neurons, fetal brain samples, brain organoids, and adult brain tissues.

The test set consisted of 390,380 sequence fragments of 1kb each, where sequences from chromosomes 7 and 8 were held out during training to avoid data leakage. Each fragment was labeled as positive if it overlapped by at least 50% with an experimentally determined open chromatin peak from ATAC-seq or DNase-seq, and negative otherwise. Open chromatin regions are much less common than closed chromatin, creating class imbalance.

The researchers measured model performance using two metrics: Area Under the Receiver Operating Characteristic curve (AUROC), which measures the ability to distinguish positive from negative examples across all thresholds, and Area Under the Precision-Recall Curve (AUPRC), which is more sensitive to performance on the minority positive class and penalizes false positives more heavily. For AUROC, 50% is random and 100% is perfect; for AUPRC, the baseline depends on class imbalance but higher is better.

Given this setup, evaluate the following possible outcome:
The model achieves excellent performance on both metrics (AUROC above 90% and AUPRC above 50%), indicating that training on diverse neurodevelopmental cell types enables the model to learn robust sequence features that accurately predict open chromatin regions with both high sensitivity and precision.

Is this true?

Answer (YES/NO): NO